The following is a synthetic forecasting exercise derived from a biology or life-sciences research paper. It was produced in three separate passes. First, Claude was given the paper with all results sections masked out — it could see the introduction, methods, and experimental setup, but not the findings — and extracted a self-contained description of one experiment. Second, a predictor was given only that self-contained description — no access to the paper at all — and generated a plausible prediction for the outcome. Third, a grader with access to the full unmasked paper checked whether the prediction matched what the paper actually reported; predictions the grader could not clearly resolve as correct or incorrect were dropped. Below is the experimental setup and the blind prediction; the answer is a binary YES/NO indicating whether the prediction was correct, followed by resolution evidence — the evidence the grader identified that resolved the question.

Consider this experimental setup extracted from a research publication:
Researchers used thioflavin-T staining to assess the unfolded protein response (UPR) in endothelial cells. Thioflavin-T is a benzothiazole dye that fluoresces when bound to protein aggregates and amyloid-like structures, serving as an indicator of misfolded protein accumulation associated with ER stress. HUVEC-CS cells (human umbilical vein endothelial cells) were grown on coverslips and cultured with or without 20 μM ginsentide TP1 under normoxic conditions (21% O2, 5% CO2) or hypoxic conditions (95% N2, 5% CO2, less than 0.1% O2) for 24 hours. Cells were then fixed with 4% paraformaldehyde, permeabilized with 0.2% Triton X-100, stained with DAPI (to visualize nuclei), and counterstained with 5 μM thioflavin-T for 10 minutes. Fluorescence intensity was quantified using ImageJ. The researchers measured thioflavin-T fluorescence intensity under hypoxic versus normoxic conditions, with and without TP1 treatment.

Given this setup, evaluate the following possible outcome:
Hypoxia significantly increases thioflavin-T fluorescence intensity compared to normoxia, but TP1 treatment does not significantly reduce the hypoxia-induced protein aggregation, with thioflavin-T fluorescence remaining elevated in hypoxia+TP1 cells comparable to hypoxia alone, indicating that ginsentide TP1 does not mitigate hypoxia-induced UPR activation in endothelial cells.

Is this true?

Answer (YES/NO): NO